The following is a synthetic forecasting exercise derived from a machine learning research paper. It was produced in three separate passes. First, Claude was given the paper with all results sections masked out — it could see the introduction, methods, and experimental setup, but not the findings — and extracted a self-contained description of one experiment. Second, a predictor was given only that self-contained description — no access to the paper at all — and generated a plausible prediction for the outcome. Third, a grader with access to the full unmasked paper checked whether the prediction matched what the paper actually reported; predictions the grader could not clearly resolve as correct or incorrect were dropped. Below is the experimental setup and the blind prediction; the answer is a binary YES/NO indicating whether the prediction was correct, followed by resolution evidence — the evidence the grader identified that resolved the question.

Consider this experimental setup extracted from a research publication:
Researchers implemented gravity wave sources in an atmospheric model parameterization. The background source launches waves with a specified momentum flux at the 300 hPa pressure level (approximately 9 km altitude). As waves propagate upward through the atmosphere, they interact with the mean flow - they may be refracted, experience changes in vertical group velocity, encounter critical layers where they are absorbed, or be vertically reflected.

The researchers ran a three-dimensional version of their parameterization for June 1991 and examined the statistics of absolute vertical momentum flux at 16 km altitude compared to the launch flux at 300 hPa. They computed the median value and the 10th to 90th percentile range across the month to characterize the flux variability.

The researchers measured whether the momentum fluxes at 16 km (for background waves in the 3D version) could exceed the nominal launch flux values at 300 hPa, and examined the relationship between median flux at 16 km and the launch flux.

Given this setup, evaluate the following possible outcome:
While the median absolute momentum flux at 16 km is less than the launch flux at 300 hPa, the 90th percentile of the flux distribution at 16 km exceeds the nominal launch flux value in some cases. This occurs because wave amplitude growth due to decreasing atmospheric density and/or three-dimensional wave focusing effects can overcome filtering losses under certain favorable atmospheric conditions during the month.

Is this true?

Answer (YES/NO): YES